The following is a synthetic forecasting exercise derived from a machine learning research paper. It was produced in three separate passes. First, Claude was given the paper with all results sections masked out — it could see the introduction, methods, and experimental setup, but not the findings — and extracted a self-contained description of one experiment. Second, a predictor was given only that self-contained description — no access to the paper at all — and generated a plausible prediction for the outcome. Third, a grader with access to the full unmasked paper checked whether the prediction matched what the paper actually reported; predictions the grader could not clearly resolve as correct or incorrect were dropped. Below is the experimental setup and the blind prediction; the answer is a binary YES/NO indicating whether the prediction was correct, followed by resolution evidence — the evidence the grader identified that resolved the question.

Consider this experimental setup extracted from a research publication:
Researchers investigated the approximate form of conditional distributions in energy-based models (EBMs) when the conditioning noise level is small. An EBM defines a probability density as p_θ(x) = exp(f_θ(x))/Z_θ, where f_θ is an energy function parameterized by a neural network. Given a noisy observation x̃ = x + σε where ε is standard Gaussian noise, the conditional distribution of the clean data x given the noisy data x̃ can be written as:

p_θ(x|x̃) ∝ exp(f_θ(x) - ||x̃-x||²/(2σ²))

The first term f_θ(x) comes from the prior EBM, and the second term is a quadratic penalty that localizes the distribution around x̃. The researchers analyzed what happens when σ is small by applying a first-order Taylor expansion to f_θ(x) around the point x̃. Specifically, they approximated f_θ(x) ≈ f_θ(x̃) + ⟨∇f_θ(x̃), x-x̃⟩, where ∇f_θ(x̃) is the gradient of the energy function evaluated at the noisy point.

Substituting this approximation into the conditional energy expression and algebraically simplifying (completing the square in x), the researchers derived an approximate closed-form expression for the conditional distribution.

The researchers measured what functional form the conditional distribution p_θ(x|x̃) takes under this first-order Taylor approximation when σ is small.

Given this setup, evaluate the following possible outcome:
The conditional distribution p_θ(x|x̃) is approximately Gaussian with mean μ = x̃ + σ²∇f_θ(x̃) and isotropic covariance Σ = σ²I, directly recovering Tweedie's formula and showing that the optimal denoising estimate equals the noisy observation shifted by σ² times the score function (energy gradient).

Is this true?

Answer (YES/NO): YES